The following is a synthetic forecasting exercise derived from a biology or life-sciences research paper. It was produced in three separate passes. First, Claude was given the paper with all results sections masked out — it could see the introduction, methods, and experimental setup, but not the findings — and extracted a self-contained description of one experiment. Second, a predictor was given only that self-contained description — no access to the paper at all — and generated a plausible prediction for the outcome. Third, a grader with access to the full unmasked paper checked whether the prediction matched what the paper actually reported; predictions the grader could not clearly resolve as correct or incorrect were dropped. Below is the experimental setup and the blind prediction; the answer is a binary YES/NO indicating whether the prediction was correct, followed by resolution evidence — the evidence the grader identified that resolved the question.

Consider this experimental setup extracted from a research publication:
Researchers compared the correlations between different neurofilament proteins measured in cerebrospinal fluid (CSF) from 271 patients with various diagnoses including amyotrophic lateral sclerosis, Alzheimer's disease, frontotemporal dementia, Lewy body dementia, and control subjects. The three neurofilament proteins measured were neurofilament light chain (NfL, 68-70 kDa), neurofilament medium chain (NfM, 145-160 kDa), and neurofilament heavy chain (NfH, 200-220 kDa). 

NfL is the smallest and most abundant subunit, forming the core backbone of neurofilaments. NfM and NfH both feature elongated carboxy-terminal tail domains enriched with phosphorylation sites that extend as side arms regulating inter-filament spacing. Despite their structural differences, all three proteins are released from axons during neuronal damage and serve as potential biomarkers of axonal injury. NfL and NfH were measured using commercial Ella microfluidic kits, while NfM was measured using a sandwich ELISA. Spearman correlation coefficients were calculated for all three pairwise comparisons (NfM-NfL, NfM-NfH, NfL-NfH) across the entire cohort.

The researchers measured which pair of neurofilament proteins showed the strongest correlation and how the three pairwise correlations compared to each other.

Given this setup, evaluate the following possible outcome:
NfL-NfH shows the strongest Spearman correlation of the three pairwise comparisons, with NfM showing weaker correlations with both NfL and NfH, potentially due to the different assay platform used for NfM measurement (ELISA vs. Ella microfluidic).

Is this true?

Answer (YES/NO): NO